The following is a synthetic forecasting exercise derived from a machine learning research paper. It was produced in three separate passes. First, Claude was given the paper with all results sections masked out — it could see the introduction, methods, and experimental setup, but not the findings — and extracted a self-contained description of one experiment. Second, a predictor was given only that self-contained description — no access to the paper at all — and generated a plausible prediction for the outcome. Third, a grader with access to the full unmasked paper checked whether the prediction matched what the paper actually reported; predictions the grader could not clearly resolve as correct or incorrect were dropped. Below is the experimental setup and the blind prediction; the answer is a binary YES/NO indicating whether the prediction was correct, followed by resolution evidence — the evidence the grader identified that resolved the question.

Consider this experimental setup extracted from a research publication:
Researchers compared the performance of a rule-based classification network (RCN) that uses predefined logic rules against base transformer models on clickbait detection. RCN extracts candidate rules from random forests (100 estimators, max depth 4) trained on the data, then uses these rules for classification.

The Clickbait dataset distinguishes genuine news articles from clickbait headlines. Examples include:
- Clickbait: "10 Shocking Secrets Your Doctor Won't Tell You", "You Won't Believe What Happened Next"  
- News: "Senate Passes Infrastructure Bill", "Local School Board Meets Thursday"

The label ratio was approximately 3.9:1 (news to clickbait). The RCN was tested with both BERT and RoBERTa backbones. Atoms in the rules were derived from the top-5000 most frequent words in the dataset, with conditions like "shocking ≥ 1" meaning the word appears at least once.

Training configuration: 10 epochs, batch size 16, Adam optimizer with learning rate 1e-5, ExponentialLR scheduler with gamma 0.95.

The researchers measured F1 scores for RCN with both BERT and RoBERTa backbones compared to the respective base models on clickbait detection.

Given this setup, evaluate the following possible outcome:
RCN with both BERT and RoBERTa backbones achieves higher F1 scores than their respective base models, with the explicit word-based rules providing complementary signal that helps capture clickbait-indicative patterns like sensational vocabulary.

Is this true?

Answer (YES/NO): NO